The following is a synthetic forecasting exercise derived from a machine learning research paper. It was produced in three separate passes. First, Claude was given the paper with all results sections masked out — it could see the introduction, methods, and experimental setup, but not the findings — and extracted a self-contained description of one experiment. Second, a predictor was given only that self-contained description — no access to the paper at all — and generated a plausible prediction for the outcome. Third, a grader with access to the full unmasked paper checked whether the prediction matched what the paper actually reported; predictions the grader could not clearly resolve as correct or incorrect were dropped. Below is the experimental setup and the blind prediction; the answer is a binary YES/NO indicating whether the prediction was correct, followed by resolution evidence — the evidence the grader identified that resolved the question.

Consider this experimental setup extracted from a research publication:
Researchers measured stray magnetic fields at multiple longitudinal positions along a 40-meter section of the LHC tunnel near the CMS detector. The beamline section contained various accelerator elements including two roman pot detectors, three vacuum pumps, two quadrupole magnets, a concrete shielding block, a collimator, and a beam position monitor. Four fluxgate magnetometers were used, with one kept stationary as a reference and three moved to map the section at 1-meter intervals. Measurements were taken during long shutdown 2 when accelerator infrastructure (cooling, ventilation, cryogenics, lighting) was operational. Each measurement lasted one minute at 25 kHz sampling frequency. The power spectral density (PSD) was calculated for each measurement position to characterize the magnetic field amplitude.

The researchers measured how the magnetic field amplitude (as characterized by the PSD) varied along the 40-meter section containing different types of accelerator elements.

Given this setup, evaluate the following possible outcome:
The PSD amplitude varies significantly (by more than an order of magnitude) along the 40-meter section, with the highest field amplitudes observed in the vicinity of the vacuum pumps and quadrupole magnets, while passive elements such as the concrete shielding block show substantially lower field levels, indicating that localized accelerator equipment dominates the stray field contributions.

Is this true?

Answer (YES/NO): NO